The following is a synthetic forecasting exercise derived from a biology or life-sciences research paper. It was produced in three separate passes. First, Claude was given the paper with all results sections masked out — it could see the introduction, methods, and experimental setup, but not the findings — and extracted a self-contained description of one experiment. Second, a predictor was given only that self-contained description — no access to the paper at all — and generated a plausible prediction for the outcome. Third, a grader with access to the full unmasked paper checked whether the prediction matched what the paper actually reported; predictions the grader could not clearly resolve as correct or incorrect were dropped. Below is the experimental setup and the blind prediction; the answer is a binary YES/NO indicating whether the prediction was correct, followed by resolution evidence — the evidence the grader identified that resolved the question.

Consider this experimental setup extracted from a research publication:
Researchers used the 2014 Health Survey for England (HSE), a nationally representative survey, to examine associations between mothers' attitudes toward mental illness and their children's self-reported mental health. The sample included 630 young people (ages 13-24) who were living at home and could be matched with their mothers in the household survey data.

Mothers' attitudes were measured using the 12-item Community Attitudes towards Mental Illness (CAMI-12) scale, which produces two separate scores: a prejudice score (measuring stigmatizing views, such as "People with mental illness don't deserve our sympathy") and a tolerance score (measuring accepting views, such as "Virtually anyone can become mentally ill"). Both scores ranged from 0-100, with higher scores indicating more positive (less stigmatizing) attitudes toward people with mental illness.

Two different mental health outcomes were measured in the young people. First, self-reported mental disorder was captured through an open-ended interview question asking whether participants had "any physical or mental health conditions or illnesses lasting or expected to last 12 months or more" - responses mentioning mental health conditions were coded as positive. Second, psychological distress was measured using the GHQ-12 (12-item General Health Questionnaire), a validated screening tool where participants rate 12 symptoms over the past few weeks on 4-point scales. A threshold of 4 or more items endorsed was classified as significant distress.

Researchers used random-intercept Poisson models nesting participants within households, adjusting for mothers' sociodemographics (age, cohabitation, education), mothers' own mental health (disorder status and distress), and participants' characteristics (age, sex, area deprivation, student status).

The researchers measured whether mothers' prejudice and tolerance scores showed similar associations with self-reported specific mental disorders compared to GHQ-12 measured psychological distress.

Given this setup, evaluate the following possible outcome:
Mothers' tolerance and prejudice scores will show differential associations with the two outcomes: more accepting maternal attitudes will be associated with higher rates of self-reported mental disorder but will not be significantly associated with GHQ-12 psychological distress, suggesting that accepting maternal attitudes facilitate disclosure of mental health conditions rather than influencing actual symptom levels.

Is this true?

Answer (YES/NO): YES